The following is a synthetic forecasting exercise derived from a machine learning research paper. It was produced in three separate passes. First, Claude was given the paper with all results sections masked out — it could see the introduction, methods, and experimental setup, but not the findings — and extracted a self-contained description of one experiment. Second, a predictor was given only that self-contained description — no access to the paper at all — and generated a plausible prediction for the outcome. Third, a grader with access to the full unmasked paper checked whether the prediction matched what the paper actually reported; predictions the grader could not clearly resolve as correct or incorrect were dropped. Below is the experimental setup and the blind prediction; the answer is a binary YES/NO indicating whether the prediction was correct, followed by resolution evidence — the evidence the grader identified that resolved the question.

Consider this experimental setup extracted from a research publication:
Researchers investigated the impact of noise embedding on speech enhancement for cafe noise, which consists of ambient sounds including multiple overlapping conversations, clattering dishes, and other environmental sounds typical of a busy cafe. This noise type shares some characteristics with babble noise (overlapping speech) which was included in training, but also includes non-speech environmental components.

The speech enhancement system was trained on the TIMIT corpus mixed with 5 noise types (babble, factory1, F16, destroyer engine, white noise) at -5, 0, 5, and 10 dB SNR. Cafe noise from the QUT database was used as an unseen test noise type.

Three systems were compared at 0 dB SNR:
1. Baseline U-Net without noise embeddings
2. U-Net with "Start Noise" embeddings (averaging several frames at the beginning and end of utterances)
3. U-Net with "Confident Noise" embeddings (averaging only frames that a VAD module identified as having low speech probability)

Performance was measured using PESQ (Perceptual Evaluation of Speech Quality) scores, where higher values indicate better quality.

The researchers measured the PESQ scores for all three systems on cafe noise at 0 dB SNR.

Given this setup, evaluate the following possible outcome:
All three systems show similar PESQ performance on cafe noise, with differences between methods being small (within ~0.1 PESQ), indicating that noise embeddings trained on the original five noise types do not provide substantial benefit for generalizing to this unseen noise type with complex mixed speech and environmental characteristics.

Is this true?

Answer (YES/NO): NO